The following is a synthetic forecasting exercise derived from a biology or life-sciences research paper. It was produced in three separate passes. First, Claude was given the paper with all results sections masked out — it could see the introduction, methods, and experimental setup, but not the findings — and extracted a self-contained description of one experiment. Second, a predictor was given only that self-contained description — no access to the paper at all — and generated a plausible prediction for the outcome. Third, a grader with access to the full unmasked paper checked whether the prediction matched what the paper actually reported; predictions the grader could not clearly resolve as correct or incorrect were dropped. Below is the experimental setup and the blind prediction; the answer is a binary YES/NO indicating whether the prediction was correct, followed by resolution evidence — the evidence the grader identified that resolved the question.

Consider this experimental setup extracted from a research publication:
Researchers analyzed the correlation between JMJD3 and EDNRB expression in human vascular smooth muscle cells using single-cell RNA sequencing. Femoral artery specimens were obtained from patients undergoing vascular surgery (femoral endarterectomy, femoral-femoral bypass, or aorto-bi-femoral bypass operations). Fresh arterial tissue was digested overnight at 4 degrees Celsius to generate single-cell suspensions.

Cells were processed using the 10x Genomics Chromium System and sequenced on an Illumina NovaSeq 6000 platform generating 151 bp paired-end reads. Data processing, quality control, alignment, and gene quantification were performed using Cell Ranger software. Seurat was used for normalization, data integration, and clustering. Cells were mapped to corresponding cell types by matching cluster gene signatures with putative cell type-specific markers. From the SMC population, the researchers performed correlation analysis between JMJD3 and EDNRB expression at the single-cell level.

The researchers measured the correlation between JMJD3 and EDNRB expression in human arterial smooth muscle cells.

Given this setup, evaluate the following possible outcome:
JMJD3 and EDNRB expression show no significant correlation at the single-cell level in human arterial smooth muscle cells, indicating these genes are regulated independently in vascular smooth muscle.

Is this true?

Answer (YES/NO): NO